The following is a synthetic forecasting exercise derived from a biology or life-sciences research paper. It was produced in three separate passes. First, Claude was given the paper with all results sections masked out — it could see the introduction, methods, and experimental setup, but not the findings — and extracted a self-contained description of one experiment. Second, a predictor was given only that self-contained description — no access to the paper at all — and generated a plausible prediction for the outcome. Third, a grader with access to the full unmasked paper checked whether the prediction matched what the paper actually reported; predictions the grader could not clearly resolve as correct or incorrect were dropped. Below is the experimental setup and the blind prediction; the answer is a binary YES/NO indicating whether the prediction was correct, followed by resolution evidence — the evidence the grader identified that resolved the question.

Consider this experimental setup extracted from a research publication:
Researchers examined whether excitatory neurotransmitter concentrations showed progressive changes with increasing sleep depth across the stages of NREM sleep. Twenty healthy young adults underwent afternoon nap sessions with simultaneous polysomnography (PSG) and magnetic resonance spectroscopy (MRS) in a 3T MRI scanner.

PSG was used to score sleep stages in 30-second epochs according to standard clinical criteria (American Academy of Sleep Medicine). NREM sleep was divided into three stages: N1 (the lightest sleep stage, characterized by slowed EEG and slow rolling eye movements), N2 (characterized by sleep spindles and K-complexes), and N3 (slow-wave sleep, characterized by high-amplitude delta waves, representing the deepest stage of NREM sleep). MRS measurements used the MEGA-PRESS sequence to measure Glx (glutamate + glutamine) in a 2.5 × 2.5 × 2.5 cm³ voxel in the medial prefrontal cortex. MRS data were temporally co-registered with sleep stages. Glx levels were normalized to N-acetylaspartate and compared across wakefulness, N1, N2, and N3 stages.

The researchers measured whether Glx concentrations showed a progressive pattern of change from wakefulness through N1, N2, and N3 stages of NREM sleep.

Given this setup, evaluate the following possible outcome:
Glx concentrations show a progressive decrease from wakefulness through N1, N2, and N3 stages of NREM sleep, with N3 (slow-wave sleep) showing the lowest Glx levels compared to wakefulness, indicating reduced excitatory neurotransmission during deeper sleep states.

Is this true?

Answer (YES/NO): NO